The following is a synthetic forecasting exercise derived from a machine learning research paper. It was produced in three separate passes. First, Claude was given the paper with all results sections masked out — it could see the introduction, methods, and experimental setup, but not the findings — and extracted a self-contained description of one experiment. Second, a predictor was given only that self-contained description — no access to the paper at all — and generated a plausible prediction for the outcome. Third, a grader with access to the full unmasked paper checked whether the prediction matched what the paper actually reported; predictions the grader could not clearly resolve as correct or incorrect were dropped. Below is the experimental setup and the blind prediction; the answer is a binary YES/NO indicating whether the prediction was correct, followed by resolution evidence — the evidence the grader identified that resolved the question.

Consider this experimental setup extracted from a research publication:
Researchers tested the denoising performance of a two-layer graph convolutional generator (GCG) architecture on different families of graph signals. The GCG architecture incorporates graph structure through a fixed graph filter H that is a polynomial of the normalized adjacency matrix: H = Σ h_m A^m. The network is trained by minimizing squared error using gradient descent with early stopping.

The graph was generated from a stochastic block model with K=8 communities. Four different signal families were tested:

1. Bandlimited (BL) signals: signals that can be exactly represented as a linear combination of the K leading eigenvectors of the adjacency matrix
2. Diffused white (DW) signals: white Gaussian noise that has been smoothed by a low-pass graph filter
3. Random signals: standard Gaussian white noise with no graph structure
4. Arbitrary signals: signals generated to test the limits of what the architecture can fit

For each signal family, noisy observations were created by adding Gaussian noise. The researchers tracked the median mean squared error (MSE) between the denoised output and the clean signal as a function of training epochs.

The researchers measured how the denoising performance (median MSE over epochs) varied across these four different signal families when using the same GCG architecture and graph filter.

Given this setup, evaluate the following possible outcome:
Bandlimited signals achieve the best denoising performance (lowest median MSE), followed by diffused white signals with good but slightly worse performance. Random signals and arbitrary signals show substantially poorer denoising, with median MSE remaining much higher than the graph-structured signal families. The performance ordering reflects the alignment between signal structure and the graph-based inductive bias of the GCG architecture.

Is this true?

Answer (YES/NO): NO